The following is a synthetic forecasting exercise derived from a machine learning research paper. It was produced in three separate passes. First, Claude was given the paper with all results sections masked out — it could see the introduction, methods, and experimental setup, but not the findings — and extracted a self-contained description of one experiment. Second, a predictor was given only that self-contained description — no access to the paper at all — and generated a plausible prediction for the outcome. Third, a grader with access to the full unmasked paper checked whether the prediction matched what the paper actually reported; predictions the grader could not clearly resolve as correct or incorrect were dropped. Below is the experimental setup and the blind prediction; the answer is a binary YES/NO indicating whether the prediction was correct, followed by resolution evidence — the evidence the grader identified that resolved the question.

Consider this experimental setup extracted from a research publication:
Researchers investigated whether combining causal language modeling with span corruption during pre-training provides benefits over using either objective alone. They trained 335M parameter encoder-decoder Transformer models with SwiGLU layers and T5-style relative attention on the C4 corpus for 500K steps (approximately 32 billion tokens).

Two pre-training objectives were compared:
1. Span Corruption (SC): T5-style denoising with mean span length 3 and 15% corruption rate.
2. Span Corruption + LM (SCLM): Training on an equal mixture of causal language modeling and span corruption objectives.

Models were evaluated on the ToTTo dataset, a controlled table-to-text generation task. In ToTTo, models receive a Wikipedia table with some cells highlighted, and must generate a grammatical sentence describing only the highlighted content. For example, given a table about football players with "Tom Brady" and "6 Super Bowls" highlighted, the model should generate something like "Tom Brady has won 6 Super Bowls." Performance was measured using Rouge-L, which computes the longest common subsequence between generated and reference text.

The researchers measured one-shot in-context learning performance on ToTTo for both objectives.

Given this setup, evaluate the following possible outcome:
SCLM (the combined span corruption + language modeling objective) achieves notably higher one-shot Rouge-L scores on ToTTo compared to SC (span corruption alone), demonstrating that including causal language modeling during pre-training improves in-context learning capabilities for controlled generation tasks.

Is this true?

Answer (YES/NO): YES